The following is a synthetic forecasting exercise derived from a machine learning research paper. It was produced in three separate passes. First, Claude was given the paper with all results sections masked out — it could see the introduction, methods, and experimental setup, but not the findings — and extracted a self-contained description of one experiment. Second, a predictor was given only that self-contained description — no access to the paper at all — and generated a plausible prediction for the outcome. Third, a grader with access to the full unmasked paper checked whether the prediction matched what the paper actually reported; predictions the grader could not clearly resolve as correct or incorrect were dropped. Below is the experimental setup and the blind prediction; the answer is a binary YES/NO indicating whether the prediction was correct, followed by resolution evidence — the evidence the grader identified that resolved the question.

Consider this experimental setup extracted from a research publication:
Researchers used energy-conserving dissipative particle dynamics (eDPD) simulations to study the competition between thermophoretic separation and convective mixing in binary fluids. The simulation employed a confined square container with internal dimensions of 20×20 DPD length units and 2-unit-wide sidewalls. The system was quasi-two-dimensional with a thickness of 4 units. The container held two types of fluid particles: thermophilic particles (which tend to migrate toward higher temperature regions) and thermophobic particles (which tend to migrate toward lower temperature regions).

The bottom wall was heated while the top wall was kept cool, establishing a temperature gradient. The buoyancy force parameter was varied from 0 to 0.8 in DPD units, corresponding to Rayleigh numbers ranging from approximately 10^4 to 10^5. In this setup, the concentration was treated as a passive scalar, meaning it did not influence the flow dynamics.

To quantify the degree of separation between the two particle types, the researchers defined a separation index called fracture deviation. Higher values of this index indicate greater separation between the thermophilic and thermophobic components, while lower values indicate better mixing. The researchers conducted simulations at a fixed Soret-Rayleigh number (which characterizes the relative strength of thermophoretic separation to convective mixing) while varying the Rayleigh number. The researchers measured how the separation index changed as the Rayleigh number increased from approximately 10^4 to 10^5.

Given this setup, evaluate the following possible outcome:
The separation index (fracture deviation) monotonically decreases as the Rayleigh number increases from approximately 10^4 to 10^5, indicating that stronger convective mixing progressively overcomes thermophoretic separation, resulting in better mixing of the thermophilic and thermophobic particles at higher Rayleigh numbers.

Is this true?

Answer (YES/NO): NO